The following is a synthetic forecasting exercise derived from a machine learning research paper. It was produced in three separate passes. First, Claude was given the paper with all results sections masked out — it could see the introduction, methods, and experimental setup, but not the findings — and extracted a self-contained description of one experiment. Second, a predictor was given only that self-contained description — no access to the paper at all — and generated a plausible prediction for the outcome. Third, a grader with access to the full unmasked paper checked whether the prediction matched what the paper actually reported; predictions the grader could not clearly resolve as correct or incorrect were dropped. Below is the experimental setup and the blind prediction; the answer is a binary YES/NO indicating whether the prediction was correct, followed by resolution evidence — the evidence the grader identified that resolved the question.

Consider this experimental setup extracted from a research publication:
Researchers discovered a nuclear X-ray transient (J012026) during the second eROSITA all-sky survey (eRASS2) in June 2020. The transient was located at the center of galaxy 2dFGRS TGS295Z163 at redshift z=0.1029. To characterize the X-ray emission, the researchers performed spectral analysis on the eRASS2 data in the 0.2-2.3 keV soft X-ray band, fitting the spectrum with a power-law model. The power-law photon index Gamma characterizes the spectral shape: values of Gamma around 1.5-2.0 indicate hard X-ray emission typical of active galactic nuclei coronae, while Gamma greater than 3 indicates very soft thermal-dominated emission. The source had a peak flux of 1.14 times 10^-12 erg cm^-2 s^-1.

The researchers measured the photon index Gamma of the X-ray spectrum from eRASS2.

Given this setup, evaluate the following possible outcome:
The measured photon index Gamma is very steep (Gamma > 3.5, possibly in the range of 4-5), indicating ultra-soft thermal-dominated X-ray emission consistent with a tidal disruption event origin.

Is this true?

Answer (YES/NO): YES